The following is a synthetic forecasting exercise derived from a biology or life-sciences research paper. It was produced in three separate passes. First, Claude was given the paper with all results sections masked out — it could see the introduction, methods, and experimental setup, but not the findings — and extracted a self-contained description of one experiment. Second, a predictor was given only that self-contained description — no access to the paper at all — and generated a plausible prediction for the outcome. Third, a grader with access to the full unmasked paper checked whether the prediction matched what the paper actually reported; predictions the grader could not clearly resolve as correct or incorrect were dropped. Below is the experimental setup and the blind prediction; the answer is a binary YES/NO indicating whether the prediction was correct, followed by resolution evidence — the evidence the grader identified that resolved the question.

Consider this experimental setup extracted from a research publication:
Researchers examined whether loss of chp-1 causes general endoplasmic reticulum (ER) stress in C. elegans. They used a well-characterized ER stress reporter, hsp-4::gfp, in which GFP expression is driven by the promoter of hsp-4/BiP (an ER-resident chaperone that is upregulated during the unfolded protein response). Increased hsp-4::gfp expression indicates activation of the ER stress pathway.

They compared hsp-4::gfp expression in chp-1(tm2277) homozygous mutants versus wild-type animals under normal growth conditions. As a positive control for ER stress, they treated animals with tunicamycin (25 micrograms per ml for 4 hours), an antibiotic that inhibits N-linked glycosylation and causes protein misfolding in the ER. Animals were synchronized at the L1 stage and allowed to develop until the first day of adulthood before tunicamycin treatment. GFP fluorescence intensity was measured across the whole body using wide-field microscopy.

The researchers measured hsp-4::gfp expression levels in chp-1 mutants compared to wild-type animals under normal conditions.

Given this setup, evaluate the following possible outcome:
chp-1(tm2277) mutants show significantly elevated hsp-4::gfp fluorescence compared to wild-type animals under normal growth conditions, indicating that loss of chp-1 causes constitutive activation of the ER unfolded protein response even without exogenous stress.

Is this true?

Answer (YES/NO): NO